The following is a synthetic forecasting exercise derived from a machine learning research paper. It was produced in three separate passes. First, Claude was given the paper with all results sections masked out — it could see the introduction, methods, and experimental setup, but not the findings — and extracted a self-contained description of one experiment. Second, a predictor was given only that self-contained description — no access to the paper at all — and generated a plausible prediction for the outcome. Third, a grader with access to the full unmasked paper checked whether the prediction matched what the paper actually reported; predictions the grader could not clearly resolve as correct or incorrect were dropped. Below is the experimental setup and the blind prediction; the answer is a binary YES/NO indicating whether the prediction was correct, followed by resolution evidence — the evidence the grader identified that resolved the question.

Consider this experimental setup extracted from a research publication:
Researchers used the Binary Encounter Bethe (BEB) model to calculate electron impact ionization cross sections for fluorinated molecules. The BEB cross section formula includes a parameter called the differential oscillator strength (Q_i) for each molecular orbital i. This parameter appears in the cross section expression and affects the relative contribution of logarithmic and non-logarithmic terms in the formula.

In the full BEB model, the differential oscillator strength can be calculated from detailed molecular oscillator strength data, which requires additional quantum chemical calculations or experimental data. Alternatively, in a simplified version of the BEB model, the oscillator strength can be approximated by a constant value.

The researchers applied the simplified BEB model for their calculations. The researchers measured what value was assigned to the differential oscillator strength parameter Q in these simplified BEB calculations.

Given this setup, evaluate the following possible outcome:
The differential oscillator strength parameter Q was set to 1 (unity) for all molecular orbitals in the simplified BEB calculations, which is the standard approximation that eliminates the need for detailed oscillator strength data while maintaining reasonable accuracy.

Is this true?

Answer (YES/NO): YES